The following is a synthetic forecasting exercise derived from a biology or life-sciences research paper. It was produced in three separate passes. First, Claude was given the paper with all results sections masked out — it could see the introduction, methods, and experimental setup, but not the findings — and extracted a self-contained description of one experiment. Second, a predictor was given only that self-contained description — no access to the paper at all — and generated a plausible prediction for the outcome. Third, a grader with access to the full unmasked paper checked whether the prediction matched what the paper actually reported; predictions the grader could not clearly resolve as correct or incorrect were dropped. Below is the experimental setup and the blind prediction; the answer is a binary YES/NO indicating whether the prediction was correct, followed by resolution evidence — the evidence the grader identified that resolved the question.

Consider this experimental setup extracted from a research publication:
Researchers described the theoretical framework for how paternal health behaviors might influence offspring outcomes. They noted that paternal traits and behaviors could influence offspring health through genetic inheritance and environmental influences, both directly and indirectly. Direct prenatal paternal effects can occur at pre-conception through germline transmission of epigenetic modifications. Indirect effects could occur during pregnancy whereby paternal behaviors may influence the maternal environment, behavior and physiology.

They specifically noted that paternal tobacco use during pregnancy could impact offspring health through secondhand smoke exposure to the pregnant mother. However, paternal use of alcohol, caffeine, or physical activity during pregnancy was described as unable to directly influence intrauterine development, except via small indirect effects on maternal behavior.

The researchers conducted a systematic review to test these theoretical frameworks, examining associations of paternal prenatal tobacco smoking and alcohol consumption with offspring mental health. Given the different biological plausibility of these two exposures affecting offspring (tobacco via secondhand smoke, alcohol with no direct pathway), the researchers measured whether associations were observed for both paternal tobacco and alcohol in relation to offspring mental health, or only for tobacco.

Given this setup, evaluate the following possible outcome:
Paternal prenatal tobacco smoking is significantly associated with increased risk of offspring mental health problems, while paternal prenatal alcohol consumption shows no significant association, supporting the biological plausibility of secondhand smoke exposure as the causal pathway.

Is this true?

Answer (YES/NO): NO